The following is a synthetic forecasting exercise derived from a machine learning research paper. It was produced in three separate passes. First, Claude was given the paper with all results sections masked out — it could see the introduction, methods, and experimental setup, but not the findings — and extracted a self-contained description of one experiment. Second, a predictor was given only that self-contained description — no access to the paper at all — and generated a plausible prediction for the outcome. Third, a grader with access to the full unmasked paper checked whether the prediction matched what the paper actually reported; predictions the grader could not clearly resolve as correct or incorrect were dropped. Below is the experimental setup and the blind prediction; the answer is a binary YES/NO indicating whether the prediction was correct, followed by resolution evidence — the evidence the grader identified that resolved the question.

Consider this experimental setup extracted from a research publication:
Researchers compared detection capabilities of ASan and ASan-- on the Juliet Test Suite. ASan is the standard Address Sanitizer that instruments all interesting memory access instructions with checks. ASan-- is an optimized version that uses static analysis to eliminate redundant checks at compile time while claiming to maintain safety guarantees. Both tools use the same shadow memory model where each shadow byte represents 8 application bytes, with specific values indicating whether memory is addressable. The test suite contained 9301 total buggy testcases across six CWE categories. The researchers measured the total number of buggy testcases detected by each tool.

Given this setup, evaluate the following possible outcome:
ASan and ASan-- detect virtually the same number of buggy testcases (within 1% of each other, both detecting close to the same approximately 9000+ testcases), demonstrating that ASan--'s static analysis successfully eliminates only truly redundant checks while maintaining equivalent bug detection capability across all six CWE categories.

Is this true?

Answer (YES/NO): YES